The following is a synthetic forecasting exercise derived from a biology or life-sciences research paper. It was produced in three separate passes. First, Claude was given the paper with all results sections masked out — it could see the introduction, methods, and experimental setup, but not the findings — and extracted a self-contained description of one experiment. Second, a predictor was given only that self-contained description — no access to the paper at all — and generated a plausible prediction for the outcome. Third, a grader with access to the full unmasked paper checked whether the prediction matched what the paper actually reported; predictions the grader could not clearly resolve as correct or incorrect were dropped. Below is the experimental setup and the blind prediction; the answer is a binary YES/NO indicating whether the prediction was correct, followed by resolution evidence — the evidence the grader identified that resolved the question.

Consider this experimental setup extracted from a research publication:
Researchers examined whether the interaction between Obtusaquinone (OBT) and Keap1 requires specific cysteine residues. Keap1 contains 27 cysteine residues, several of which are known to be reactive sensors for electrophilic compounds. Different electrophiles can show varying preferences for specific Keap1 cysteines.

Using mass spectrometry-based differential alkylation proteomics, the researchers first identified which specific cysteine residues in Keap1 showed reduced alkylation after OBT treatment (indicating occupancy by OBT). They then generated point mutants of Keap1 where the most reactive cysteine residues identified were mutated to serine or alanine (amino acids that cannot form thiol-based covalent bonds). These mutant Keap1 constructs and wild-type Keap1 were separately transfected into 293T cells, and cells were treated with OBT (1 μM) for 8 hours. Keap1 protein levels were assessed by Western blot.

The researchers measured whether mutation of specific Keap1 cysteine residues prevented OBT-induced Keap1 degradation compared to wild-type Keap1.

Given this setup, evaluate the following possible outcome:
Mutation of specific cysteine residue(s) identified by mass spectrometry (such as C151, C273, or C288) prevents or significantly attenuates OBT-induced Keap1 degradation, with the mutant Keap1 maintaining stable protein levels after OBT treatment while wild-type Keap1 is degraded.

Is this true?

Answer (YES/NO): NO